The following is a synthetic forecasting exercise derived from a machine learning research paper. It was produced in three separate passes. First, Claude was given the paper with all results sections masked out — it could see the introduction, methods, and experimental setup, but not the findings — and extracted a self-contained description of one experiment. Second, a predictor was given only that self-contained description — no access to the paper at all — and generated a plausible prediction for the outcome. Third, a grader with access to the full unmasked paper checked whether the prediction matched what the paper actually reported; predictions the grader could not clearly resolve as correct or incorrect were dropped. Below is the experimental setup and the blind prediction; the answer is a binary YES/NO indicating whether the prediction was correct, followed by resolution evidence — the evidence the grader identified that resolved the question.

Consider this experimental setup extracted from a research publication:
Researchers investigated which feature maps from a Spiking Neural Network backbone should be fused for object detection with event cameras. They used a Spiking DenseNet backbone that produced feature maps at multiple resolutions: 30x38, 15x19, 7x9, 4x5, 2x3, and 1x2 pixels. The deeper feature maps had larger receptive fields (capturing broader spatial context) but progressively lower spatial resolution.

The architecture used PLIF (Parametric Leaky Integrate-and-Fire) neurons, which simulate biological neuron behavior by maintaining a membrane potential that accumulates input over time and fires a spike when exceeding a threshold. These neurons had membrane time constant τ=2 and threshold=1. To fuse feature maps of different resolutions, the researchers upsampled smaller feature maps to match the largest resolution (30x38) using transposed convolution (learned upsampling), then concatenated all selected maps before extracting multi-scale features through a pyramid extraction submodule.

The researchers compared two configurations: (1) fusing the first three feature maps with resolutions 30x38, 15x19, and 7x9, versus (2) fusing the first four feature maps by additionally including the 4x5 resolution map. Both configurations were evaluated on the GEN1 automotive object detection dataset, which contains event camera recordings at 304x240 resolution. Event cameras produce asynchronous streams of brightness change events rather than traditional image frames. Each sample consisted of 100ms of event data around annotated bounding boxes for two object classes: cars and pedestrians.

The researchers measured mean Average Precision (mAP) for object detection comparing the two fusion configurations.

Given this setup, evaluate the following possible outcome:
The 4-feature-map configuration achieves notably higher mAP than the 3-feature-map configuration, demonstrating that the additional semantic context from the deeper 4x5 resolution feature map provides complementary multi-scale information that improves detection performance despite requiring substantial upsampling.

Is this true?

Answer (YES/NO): NO